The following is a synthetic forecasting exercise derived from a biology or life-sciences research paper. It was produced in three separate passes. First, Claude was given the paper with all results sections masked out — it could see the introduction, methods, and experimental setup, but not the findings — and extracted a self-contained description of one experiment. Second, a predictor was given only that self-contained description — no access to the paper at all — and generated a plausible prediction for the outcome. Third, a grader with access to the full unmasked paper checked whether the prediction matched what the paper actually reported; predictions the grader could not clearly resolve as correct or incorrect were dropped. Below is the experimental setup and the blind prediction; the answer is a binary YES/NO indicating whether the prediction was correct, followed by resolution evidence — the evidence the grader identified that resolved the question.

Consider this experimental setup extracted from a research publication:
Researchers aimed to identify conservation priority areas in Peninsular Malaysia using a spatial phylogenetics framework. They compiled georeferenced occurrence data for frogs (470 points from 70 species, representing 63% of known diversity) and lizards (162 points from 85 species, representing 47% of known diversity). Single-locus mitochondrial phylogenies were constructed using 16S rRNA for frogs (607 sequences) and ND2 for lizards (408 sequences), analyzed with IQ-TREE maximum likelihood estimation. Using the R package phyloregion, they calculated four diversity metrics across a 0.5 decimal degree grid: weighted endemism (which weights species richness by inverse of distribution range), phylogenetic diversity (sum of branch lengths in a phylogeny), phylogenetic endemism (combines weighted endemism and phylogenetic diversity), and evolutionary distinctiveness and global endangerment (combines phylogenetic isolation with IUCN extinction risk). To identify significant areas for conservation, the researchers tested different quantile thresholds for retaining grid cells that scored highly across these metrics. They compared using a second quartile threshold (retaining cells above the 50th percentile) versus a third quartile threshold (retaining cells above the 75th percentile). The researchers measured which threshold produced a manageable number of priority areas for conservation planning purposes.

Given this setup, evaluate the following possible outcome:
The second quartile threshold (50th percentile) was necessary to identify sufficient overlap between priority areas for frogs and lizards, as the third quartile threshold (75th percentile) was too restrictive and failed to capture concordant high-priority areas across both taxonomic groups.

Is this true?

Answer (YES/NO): NO